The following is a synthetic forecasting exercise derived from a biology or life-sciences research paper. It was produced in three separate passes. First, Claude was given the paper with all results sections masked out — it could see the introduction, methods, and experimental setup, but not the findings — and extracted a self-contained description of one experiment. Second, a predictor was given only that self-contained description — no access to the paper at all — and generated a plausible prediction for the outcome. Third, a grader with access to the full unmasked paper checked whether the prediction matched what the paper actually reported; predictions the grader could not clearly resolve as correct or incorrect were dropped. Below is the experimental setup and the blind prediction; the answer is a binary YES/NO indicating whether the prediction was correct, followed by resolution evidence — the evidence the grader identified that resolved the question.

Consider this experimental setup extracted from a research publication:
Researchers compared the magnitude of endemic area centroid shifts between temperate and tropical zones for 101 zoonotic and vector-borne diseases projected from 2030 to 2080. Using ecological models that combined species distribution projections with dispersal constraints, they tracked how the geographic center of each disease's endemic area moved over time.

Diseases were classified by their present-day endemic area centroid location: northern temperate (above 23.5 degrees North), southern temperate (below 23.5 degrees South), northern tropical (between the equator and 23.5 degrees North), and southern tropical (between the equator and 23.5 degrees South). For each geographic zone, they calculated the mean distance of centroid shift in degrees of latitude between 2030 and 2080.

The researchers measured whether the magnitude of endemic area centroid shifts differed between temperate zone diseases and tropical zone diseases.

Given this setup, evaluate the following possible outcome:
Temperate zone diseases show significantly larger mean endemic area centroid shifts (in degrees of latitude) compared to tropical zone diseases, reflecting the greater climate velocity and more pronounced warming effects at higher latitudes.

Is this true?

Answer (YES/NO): YES